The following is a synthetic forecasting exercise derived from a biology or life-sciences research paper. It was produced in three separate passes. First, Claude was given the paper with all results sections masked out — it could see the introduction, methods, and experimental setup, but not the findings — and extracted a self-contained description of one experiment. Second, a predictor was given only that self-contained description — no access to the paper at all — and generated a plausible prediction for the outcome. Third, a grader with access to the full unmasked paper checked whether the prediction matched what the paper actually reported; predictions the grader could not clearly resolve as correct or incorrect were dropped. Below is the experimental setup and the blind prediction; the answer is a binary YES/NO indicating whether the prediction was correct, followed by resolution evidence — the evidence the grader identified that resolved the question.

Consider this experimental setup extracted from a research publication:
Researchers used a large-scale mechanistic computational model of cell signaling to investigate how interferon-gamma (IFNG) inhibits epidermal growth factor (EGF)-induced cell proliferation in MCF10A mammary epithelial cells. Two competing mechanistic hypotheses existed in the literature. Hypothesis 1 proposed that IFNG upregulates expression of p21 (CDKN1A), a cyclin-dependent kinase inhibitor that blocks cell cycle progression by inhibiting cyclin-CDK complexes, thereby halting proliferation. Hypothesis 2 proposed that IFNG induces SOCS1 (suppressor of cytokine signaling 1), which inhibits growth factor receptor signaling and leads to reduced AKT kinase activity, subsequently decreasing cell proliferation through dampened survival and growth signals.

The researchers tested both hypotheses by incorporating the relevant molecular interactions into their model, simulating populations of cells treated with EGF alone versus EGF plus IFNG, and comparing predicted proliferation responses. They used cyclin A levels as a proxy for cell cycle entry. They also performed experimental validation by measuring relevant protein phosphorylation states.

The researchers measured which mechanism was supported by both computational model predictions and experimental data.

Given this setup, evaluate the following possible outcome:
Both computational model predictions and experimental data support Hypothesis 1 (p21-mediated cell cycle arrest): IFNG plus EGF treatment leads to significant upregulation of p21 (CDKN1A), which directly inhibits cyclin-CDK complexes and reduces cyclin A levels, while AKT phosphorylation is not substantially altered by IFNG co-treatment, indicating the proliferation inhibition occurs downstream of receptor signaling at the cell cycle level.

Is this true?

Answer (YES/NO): NO